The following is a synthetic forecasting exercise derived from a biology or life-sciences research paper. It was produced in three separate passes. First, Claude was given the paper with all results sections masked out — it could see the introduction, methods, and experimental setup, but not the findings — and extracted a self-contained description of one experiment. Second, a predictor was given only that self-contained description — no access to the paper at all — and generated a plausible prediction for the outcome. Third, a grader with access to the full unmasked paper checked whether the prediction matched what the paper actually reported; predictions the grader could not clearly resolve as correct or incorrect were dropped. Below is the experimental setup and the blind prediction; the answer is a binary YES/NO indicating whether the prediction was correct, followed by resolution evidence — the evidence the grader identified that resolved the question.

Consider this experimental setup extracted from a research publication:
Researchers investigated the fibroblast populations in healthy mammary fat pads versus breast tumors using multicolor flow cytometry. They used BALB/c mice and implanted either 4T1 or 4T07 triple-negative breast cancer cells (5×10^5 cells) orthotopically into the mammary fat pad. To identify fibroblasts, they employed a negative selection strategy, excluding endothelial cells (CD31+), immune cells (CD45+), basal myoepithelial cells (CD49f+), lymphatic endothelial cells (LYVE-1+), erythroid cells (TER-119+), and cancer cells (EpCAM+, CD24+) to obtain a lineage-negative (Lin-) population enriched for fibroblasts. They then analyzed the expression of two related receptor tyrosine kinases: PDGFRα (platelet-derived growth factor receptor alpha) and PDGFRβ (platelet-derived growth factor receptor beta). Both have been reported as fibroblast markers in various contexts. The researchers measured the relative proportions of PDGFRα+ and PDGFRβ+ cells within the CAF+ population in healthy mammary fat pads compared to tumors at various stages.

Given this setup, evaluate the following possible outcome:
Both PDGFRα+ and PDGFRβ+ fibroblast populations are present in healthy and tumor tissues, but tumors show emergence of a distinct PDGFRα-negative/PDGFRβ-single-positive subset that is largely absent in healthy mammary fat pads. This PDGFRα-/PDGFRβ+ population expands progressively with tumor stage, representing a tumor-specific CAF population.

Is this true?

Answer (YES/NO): NO